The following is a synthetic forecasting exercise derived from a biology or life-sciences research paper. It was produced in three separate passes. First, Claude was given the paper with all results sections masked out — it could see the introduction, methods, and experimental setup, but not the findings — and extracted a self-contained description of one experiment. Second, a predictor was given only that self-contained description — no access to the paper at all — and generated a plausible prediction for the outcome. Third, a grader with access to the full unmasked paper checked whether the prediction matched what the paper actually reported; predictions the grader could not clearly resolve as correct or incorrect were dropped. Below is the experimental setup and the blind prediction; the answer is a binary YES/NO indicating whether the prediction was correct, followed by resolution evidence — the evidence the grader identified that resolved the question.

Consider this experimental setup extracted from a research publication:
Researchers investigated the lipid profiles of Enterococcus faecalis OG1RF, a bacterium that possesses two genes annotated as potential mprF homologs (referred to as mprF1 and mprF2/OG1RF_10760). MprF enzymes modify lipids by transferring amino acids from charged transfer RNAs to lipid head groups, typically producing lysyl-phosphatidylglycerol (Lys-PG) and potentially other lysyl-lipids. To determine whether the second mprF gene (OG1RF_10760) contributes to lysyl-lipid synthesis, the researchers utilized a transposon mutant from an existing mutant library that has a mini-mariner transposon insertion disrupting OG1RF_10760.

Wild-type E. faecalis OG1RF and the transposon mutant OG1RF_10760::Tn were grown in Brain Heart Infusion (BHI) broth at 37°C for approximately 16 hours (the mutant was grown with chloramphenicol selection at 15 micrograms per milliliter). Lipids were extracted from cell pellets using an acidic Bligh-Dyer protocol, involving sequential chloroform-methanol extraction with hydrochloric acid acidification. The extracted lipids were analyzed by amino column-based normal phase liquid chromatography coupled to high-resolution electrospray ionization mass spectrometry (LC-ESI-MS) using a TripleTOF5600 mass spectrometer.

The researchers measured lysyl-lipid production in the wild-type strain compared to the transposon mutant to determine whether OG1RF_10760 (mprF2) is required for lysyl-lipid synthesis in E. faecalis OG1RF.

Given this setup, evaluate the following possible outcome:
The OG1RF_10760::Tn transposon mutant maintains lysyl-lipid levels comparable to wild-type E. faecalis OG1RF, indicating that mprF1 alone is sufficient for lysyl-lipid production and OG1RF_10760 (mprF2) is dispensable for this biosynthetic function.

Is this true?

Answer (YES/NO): NO